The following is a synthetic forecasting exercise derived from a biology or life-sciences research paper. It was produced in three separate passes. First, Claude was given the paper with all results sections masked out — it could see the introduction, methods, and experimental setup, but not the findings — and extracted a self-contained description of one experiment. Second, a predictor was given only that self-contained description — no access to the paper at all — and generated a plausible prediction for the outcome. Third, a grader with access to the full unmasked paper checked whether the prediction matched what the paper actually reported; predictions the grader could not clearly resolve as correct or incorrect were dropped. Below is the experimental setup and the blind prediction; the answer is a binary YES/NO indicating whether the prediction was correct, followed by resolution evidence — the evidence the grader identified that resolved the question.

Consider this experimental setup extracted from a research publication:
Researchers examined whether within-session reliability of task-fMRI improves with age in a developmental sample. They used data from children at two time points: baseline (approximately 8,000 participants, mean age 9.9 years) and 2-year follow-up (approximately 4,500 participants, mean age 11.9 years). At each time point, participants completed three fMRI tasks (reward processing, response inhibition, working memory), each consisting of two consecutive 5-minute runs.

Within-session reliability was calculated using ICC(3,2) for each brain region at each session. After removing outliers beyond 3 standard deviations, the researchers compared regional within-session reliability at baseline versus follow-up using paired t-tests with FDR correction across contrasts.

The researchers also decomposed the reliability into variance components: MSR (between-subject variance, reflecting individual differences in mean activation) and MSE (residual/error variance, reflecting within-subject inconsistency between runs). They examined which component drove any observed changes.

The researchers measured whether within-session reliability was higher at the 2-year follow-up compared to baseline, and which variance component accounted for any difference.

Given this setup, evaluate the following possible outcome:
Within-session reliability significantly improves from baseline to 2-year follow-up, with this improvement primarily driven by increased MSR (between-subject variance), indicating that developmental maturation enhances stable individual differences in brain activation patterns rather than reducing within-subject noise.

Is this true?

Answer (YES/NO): NO